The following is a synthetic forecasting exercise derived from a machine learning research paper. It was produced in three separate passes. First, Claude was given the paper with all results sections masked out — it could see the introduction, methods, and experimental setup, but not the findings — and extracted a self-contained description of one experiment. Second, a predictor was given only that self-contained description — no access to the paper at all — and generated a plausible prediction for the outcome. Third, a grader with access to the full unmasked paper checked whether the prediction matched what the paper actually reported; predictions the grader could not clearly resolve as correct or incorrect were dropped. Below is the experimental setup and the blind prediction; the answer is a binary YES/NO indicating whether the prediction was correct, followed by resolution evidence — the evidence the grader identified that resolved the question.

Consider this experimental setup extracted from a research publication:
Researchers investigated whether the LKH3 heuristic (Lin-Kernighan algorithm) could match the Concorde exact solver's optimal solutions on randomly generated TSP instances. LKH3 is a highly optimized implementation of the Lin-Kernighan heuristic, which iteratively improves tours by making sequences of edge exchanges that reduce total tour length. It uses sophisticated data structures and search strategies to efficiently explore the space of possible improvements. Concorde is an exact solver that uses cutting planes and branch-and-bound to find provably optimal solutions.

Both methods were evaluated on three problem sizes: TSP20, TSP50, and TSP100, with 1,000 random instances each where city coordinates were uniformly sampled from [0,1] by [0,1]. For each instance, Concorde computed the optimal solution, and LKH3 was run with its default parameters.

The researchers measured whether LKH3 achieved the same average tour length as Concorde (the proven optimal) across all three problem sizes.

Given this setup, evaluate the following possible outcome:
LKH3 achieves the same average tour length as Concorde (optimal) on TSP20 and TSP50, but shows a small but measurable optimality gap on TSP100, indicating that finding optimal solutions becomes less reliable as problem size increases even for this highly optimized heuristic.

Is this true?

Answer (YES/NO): NO